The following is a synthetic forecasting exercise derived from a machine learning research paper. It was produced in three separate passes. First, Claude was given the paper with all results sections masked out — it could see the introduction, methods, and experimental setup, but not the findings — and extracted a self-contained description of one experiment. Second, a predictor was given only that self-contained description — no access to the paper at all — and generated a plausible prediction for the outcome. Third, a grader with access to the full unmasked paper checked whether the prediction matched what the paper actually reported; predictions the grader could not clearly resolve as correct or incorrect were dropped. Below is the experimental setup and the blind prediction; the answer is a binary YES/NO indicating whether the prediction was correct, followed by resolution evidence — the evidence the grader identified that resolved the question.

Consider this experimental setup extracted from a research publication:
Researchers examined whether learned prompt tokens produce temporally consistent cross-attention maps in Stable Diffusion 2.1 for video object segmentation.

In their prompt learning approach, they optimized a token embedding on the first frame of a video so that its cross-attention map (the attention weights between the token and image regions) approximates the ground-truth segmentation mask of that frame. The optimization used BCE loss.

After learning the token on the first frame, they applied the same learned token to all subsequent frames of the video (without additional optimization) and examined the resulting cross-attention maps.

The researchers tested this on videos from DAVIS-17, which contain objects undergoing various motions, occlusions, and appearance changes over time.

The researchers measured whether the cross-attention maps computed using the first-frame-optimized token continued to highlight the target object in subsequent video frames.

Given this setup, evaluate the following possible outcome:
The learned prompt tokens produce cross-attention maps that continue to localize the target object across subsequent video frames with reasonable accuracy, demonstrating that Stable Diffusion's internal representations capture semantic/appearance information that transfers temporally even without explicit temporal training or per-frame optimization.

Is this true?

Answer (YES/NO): YES